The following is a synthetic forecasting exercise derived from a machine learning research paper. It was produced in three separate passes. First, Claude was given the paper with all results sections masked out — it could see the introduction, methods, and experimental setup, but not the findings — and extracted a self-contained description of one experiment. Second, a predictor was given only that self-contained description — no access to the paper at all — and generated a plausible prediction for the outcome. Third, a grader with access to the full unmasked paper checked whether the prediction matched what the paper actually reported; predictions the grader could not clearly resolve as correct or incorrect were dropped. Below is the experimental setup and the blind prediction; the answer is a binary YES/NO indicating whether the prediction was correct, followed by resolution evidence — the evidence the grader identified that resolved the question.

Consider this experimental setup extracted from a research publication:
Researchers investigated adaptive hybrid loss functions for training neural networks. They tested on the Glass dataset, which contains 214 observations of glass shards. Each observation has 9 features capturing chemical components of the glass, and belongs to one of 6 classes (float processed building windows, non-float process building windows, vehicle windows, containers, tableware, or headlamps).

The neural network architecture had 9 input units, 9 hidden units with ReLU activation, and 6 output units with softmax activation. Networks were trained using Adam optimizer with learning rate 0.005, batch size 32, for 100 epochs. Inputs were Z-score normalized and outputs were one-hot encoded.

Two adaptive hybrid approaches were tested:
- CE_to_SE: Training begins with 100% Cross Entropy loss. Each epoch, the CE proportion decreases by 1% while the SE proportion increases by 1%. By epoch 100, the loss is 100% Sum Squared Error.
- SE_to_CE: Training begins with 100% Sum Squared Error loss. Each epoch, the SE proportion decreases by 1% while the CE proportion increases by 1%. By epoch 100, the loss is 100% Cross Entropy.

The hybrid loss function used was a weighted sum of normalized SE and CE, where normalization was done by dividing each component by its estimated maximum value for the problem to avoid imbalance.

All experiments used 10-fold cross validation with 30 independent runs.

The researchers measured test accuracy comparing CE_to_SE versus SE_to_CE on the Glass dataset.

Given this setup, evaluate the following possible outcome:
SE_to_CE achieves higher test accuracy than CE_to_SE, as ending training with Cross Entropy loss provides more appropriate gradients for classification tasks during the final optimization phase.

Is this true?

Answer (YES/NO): YES